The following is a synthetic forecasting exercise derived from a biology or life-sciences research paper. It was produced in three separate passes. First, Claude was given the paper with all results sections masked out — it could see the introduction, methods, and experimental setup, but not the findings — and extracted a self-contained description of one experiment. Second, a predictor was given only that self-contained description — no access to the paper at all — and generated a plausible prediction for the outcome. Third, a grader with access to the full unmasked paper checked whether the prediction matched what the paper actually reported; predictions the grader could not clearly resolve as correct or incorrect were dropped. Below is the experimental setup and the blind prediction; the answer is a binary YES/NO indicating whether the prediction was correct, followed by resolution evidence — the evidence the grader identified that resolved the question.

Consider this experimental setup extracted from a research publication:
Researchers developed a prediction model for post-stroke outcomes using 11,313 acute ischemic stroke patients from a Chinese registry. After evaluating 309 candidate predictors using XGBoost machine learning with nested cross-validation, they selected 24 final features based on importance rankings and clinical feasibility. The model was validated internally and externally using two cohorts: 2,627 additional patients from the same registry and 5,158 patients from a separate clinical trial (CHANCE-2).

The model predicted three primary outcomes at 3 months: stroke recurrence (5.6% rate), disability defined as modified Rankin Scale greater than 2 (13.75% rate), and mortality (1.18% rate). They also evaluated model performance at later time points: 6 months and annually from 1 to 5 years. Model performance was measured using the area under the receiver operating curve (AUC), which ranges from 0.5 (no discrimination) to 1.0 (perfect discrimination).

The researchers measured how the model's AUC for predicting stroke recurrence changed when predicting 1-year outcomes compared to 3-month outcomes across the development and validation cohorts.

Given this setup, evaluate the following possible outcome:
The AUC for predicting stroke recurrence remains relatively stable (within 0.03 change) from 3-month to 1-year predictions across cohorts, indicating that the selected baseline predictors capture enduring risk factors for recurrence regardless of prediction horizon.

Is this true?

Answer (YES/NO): NO